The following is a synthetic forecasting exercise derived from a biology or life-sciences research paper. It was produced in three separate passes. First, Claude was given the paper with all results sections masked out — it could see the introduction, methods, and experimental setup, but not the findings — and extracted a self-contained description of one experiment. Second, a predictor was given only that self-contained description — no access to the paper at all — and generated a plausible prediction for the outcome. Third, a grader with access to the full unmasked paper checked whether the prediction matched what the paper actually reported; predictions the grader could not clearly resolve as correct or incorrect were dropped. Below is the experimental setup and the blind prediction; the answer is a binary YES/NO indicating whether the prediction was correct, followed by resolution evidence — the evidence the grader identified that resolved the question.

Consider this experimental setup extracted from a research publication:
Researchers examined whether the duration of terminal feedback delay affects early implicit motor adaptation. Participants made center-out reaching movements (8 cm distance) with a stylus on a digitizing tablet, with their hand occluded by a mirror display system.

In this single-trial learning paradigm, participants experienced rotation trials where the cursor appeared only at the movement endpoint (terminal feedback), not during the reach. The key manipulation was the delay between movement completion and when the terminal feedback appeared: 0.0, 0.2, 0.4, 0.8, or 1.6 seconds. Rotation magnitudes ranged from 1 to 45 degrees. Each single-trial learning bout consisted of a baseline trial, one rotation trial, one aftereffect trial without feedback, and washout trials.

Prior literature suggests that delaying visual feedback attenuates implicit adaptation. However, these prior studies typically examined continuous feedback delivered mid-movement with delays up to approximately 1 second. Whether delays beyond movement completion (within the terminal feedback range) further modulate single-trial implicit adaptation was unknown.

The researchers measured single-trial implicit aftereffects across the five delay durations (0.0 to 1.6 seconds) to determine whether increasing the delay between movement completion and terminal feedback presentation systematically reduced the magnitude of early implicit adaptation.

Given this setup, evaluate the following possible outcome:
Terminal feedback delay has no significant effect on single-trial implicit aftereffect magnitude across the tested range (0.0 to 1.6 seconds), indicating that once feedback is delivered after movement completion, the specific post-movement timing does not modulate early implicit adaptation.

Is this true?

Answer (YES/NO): YES